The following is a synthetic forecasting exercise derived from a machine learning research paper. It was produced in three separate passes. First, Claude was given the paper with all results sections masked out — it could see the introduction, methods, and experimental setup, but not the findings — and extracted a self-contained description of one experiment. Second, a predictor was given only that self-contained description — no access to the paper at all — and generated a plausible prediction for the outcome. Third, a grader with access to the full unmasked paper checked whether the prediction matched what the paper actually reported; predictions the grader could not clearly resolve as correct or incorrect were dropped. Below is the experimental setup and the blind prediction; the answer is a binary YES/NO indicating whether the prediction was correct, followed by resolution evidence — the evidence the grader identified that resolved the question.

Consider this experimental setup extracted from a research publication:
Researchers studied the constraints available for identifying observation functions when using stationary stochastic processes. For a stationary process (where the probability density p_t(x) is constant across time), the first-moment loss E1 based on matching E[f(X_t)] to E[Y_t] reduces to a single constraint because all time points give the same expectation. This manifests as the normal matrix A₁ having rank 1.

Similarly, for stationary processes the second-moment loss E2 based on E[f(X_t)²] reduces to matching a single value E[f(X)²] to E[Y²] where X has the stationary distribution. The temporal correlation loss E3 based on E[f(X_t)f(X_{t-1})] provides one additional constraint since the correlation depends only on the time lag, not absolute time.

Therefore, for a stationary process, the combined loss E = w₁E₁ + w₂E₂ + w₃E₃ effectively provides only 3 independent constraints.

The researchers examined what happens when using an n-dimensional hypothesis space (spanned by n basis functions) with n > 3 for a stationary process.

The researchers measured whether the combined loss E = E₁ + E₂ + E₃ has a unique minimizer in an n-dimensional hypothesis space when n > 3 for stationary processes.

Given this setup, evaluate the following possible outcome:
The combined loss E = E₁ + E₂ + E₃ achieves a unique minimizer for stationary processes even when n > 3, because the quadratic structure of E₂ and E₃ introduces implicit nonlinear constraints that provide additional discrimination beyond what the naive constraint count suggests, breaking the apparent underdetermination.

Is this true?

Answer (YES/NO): NO